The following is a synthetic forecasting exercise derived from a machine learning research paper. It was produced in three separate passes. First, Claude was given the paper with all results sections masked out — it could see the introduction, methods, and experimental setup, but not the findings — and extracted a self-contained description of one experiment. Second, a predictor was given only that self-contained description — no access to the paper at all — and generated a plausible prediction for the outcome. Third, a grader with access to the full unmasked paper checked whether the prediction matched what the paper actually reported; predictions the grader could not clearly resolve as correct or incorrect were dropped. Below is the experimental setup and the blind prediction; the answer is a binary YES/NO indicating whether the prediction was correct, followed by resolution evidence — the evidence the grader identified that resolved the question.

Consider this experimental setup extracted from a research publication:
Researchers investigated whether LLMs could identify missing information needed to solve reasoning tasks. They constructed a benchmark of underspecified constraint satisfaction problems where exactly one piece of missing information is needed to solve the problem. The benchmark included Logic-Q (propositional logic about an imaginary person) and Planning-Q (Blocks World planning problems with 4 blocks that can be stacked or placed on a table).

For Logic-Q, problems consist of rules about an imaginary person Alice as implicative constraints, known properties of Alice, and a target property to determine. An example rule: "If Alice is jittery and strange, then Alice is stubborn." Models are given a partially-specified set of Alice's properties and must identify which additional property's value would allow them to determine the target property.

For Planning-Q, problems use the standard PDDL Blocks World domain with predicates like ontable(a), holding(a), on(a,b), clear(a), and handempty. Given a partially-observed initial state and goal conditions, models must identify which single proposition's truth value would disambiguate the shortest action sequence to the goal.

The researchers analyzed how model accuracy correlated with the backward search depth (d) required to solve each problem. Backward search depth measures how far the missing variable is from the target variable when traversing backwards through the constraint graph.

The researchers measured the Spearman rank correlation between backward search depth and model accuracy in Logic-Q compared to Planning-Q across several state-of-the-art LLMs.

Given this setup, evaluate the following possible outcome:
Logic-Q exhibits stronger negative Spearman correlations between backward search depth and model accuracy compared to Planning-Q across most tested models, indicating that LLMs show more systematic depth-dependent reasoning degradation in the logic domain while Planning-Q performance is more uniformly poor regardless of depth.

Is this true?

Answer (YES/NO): YES